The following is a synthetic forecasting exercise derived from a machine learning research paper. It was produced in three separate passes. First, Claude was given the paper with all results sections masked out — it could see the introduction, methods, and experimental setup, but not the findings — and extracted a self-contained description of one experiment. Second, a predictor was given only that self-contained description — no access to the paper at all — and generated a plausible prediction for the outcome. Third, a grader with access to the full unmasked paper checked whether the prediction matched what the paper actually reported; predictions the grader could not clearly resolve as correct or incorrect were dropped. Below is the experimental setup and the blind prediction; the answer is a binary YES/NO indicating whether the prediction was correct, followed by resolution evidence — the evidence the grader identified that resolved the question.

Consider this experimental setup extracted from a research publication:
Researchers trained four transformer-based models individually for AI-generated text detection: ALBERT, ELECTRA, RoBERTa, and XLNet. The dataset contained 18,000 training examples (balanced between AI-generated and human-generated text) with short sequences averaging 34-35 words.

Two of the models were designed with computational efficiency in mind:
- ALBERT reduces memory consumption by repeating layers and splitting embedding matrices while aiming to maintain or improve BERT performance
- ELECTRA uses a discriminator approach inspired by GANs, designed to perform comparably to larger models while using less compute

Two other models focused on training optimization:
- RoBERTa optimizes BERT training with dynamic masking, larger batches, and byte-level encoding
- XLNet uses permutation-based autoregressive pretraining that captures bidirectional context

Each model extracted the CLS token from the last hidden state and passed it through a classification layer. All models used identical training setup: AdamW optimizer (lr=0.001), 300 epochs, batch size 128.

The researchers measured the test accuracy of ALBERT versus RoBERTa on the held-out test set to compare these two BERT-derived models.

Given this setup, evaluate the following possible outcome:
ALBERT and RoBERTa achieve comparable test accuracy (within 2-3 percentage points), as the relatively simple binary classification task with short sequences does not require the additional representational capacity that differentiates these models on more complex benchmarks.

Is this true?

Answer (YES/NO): YES